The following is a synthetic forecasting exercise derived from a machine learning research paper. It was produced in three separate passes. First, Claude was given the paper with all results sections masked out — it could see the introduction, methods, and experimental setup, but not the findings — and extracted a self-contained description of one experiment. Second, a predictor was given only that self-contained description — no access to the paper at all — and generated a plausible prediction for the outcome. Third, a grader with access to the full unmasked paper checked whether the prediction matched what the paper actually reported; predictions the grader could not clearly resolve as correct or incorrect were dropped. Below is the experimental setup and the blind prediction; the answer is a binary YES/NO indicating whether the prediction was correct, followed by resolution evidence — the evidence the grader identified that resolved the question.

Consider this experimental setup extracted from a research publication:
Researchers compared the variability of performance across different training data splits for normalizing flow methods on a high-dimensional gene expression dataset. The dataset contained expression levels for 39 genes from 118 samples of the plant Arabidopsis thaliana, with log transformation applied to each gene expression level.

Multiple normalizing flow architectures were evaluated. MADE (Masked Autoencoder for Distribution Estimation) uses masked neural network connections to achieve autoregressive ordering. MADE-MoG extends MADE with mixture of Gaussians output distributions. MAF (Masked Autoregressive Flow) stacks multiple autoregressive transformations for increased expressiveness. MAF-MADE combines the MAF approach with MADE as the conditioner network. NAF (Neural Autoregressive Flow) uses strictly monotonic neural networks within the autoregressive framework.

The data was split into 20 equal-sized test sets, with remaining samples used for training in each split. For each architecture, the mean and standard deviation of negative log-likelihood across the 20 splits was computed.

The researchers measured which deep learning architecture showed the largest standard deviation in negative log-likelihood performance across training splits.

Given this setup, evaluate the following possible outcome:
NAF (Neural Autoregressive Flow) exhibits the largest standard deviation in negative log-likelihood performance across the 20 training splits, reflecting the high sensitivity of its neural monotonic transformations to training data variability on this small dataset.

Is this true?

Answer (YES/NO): YES